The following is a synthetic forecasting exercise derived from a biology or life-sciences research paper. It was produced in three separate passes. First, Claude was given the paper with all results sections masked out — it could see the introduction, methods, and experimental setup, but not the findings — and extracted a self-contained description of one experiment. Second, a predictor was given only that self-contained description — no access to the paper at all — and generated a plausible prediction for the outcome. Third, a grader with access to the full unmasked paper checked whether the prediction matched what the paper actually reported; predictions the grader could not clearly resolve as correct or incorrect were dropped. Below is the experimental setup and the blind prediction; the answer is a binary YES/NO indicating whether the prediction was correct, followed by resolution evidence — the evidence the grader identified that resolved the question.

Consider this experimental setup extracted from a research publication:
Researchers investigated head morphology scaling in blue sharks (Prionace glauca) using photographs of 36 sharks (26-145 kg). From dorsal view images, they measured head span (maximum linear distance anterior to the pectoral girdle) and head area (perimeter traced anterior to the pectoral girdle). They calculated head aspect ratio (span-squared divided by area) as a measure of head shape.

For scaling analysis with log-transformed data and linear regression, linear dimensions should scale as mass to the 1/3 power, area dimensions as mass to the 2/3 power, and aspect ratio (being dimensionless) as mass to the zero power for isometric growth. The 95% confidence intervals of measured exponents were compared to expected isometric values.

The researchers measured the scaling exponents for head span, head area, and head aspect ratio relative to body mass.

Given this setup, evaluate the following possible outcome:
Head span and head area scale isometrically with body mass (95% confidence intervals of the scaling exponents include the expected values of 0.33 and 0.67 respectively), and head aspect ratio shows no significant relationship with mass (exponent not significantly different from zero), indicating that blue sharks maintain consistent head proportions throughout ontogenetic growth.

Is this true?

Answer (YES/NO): YES